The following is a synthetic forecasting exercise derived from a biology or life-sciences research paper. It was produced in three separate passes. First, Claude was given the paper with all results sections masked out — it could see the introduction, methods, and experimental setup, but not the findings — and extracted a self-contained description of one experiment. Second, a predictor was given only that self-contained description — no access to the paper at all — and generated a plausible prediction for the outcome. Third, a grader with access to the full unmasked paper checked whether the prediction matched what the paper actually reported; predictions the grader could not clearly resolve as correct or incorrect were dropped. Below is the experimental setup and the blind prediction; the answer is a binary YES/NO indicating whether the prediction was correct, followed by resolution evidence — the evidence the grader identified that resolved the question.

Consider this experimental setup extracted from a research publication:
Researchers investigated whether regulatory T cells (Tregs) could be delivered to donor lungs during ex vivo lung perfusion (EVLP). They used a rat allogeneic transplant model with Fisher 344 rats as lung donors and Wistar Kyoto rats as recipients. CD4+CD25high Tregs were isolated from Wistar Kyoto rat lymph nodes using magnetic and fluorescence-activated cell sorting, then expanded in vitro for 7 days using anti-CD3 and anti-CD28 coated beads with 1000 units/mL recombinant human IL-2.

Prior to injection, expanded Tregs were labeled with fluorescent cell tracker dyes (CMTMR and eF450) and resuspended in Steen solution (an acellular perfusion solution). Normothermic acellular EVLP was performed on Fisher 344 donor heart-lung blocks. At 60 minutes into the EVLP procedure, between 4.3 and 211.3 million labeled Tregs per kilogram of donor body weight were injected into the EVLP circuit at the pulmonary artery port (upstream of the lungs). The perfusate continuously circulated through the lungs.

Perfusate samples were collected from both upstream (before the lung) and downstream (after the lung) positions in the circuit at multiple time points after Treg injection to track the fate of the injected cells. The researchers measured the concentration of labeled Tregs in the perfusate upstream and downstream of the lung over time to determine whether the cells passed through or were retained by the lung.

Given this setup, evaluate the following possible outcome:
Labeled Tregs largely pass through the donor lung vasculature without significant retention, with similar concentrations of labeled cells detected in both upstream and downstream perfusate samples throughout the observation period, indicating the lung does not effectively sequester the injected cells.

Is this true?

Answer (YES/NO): NO